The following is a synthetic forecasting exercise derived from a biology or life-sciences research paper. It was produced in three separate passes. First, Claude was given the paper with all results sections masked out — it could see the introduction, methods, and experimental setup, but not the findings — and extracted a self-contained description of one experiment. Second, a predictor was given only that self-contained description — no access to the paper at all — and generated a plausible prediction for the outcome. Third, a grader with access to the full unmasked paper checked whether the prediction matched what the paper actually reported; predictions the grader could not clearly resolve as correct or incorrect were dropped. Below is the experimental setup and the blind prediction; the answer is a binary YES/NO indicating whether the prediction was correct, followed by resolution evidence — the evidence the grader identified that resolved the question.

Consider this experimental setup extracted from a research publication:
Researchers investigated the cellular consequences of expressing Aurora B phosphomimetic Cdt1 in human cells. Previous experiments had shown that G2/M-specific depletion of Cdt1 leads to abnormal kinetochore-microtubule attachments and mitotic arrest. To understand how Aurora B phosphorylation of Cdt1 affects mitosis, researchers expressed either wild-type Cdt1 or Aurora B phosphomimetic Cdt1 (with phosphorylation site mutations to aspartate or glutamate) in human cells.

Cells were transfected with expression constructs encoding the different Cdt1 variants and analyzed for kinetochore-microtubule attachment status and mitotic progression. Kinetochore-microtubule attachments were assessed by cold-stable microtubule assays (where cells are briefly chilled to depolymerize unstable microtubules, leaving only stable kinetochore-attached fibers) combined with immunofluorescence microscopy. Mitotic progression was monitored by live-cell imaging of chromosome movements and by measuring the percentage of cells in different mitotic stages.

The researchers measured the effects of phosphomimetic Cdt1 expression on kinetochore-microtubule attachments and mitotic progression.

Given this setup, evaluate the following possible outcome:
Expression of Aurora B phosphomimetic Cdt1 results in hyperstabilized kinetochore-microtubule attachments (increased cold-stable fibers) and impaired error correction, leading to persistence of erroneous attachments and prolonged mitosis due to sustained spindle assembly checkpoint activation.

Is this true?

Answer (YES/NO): NO